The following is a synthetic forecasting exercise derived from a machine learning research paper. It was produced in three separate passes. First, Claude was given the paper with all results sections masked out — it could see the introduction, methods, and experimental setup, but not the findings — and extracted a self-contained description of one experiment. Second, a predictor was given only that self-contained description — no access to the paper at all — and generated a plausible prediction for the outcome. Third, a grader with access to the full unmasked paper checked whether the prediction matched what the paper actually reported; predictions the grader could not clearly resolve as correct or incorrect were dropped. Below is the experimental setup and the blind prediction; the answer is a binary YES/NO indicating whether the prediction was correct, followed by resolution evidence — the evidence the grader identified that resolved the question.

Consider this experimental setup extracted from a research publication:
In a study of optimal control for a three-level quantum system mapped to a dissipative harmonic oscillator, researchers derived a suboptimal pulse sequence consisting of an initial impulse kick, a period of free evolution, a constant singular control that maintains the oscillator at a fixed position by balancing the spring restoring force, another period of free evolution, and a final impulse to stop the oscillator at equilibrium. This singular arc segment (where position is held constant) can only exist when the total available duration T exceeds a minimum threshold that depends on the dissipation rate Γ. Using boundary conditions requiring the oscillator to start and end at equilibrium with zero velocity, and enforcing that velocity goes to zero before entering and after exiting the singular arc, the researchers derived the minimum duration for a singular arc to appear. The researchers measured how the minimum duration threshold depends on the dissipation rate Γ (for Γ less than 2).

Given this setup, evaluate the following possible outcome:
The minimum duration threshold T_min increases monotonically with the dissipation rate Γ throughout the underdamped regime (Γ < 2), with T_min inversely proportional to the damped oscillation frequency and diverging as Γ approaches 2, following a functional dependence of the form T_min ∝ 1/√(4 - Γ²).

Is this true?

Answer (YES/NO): YES